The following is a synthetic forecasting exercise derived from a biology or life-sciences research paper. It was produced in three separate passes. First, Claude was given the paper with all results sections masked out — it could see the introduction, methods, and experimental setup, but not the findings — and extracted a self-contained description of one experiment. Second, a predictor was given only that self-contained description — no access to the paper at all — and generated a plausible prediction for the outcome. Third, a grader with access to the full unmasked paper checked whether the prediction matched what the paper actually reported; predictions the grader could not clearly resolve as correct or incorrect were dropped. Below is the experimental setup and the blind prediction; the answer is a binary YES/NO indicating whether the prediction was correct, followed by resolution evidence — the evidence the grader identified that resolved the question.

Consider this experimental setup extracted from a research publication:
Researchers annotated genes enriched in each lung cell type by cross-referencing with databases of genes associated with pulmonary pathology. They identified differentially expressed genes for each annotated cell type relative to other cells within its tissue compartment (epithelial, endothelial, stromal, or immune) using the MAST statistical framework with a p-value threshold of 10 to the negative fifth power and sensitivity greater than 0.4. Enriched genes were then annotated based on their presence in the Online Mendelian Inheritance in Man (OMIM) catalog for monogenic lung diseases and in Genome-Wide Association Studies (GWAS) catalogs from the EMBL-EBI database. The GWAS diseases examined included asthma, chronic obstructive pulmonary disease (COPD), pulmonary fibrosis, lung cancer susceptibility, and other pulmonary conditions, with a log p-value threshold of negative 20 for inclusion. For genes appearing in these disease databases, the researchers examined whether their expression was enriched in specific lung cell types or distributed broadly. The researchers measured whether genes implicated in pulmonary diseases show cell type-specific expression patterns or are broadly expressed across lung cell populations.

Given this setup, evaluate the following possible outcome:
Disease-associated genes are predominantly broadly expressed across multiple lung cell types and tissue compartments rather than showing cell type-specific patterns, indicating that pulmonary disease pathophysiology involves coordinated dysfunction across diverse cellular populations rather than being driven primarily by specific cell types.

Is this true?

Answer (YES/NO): NO